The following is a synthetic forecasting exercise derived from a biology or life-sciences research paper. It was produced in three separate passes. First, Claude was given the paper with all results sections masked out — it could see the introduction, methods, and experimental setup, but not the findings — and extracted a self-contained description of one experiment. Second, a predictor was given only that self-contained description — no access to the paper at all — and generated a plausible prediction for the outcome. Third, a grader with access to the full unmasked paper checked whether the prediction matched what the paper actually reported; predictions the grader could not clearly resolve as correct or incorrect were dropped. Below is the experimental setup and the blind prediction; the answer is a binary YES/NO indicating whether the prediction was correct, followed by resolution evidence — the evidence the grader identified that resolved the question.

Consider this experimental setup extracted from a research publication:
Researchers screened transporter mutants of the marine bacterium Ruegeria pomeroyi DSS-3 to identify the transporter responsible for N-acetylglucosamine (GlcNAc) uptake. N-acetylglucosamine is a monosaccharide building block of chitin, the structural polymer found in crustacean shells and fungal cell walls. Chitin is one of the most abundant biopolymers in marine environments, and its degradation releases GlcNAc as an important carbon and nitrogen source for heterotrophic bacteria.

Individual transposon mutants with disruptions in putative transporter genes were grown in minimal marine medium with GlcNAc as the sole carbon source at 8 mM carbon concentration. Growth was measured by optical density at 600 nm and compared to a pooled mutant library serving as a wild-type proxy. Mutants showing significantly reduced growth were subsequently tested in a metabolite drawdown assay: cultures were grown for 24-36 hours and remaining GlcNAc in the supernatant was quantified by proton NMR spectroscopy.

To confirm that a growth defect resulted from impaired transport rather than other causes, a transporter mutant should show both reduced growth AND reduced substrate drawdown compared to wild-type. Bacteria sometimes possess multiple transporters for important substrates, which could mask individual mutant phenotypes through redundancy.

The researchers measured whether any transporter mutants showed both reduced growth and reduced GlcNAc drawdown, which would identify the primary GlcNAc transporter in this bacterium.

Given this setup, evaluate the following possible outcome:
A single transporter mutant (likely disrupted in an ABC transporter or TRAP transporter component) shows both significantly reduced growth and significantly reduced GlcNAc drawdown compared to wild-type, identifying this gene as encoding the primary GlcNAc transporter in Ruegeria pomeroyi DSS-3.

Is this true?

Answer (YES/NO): YES